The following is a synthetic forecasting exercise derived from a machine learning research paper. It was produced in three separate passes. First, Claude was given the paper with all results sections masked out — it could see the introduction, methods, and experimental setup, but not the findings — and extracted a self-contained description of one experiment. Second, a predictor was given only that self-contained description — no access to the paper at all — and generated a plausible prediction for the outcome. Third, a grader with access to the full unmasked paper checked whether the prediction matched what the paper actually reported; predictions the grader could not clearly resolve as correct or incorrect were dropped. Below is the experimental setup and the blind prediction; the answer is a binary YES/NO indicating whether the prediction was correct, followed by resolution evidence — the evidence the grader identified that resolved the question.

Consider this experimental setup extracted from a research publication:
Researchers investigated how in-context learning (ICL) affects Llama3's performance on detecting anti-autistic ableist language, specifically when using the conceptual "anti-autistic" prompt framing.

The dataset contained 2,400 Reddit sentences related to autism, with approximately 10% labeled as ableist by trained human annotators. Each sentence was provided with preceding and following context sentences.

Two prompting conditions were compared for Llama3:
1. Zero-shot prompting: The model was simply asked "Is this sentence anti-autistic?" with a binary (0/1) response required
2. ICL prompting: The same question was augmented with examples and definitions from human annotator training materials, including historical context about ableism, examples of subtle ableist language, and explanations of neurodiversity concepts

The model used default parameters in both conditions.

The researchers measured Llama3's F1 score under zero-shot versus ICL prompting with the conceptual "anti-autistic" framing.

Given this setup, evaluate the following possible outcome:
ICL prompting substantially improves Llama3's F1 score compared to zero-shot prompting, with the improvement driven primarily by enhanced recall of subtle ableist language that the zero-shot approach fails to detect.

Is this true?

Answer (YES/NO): NO